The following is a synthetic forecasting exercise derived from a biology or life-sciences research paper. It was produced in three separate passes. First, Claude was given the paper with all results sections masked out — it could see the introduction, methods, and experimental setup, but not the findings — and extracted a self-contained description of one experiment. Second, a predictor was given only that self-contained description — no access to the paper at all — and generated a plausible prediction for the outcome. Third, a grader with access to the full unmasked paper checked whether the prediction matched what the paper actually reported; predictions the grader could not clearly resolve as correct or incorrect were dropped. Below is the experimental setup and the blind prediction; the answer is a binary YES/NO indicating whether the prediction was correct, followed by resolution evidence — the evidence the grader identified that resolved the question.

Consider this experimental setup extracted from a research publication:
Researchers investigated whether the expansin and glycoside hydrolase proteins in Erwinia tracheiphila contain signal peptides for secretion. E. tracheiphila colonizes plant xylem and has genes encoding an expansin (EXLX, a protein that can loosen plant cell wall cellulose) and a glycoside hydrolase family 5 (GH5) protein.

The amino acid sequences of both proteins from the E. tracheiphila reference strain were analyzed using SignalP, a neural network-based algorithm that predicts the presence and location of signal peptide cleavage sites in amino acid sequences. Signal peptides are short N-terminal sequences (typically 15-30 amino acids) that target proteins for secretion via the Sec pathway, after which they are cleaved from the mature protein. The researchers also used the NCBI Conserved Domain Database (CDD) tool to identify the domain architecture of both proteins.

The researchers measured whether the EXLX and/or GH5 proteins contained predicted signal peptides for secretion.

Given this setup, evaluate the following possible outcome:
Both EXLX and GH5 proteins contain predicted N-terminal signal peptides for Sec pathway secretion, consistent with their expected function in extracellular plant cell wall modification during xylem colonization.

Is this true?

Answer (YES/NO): YES